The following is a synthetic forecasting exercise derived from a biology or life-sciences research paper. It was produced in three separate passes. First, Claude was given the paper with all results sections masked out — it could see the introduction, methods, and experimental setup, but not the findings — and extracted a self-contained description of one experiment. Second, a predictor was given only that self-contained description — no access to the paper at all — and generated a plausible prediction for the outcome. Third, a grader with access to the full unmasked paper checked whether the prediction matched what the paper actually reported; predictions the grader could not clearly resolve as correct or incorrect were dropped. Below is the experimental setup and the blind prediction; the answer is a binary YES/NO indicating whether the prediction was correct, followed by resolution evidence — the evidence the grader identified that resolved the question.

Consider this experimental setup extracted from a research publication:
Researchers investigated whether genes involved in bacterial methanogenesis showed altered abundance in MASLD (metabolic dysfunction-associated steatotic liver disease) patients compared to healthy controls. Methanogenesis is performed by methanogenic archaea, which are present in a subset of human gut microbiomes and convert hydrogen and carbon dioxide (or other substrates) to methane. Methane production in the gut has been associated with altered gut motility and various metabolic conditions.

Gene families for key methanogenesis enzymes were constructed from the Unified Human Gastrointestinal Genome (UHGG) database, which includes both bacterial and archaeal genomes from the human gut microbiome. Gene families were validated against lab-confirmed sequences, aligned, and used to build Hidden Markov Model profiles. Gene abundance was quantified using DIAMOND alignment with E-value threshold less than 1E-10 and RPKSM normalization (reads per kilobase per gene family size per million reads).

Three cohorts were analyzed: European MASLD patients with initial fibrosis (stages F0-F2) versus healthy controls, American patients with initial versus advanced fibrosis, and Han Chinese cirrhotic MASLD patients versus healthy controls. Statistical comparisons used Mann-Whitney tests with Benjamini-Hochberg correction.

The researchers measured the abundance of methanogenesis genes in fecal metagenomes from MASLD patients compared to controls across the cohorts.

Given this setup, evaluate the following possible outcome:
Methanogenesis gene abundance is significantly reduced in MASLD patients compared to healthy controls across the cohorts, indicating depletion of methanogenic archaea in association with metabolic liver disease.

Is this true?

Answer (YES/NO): NO